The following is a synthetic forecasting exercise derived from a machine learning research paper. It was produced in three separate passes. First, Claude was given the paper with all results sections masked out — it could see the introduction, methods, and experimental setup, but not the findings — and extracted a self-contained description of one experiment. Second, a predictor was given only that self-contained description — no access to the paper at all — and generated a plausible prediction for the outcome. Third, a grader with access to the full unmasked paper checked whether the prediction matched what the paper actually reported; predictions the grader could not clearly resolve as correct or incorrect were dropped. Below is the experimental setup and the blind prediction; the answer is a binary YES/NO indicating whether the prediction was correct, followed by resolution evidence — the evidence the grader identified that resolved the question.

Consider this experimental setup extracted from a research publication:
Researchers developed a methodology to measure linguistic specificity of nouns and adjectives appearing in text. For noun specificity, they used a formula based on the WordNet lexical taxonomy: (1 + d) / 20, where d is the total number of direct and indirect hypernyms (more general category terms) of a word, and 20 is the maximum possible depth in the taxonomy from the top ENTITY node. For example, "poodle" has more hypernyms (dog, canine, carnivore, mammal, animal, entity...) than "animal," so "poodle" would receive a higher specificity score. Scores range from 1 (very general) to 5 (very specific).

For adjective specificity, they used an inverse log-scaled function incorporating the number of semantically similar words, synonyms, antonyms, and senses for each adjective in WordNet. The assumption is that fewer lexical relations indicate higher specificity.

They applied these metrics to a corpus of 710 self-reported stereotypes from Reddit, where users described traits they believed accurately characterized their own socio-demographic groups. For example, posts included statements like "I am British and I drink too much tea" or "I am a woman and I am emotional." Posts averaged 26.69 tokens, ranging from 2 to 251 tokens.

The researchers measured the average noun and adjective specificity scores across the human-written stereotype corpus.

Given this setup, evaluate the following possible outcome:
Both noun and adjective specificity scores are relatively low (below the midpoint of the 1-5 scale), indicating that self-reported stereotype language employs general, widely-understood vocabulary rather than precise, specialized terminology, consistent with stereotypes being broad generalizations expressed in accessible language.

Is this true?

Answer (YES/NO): YES